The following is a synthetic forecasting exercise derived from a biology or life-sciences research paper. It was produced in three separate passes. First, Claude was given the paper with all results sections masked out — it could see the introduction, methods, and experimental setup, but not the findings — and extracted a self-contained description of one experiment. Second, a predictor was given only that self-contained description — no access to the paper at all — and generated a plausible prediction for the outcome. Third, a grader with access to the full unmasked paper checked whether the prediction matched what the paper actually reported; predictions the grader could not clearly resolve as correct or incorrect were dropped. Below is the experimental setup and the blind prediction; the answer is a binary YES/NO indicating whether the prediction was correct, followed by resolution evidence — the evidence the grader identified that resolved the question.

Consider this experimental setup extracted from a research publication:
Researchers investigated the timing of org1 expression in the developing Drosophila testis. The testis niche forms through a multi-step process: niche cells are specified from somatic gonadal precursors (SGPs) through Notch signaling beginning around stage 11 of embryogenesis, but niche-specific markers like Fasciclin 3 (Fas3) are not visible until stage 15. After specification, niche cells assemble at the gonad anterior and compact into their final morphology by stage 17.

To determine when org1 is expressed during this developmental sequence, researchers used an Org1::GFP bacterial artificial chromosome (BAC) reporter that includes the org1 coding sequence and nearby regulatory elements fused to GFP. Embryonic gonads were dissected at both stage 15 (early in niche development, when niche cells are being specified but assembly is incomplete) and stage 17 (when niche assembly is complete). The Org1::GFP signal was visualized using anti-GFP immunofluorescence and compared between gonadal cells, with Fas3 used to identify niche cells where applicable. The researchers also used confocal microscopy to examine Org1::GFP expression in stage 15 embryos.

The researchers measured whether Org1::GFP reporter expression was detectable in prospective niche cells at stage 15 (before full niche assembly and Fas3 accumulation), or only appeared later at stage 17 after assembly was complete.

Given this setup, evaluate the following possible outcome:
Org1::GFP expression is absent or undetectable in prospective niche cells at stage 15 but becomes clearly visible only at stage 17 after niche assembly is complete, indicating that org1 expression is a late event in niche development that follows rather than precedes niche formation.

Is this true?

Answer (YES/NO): NO